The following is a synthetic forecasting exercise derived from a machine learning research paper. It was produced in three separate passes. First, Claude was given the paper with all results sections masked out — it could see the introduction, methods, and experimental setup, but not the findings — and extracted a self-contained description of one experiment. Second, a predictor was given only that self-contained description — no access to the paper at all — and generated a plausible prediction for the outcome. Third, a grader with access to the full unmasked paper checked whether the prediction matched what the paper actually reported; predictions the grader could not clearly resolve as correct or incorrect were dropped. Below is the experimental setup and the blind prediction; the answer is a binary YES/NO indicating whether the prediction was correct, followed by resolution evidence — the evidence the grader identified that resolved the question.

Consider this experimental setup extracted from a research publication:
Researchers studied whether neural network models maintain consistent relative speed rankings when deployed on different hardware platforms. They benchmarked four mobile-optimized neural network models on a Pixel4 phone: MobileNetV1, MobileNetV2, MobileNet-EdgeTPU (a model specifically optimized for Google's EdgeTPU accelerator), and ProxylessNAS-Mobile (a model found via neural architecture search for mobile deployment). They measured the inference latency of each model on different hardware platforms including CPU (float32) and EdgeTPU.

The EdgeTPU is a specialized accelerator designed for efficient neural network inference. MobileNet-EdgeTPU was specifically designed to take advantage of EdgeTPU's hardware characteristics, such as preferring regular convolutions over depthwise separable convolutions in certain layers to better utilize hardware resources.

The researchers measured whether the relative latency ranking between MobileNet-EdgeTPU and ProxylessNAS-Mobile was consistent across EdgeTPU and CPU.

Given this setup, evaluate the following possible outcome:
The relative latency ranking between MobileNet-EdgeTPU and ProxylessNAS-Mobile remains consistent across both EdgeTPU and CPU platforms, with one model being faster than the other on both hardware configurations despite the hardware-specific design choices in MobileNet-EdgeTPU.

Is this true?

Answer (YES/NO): NO